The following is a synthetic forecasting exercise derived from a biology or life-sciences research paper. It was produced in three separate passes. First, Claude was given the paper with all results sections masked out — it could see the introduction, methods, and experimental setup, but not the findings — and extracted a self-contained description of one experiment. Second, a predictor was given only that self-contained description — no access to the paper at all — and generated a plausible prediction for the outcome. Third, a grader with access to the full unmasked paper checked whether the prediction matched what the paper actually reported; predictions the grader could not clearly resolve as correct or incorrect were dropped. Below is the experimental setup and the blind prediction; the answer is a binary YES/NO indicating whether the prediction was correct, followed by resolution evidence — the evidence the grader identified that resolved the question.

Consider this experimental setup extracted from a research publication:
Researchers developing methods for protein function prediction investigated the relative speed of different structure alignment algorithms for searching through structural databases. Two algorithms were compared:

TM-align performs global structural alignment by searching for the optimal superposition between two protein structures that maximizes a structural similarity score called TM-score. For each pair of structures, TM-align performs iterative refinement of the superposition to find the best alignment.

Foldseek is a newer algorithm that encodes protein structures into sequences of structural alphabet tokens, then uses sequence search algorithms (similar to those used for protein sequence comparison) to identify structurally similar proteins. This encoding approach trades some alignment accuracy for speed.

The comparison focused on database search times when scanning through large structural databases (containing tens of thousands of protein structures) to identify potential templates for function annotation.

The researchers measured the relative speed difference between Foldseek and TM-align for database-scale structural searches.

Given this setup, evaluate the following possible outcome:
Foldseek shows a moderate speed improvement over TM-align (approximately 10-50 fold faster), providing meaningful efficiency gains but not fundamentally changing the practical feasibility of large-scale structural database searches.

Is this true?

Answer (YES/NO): NO